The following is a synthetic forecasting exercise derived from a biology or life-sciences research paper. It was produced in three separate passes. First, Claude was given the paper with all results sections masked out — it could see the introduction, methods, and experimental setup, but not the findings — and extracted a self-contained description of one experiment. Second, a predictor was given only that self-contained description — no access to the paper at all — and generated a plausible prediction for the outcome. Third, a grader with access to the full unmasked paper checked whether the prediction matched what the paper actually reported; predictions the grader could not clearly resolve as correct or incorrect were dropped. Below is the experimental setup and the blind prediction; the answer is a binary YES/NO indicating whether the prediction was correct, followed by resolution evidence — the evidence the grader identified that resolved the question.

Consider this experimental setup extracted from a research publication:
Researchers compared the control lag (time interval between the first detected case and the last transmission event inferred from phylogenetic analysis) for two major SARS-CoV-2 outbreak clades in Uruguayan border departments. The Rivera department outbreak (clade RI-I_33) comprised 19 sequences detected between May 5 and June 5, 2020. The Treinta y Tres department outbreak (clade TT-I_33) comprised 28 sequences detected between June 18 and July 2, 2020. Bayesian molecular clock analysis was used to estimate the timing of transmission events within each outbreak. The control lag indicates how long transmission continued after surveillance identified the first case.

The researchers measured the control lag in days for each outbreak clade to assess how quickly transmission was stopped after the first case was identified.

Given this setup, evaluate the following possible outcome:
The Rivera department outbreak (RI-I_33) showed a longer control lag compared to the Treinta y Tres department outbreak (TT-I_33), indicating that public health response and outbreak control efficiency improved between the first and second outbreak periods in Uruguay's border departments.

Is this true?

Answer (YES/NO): YES